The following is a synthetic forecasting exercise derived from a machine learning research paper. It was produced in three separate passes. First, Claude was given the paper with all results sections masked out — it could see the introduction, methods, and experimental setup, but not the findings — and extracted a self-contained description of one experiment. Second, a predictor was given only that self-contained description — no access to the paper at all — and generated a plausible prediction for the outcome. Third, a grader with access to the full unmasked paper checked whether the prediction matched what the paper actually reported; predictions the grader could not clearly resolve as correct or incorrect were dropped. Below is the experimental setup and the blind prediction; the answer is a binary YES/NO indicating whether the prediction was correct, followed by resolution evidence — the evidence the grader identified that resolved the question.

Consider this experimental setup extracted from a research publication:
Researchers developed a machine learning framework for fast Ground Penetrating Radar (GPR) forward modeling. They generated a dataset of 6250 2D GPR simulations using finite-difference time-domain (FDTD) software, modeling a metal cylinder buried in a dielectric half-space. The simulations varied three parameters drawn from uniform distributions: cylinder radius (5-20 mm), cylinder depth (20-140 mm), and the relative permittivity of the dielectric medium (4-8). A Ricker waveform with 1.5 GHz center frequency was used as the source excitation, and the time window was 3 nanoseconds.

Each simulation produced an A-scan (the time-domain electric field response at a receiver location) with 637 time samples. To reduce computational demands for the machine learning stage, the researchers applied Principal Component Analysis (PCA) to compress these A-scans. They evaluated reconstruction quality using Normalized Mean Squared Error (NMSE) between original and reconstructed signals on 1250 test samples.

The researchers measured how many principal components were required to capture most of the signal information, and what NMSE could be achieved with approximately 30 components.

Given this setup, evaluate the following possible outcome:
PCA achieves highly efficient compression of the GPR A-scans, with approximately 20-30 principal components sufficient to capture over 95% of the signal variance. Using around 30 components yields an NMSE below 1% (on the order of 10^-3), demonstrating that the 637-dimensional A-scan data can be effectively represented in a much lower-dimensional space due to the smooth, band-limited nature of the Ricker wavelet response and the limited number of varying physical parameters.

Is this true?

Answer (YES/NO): NO